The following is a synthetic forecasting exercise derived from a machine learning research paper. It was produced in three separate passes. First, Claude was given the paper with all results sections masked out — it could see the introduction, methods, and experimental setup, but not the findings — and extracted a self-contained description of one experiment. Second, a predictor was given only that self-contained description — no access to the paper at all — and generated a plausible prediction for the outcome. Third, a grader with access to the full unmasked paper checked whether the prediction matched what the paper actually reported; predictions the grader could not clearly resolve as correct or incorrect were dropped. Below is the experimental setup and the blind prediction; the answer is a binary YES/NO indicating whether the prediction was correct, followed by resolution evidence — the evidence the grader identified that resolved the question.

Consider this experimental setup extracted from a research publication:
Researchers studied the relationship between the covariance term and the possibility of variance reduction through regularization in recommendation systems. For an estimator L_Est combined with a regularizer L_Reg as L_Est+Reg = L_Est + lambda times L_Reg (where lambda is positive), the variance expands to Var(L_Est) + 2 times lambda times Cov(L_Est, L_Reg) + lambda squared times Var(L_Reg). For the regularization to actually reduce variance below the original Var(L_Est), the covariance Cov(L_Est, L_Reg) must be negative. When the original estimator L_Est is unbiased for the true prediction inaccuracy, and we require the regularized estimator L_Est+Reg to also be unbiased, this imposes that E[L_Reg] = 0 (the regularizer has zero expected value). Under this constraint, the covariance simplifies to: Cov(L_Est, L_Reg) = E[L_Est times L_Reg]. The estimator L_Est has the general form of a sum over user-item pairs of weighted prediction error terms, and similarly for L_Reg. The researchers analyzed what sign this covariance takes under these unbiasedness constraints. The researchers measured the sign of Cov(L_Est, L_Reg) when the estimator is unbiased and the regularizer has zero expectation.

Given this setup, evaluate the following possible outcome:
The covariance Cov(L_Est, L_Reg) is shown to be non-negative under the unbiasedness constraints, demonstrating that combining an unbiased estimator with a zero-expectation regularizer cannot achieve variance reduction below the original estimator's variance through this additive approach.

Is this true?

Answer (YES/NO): YES